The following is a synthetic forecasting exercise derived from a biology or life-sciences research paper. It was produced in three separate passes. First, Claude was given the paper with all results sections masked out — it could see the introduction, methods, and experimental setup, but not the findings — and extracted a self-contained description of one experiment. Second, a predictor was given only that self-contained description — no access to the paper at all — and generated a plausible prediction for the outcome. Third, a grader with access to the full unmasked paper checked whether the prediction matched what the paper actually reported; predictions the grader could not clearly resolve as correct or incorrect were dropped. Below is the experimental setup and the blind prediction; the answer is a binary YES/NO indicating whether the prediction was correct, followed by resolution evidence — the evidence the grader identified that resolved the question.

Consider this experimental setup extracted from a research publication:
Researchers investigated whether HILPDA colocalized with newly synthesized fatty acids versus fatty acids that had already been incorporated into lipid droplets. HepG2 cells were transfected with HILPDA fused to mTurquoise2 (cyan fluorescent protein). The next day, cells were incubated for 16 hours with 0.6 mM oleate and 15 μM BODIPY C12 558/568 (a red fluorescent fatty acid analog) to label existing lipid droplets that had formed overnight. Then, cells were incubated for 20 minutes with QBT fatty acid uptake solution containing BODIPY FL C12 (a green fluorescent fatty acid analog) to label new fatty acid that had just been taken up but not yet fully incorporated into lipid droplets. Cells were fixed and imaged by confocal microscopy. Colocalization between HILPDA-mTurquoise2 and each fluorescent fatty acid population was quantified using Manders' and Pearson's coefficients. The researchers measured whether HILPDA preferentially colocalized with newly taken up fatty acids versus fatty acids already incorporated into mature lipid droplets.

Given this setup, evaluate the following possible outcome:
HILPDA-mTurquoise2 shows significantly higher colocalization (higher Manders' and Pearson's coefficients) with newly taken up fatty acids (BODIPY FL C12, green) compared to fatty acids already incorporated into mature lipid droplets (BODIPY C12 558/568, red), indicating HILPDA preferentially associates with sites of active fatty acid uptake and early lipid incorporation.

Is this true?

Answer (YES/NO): YES